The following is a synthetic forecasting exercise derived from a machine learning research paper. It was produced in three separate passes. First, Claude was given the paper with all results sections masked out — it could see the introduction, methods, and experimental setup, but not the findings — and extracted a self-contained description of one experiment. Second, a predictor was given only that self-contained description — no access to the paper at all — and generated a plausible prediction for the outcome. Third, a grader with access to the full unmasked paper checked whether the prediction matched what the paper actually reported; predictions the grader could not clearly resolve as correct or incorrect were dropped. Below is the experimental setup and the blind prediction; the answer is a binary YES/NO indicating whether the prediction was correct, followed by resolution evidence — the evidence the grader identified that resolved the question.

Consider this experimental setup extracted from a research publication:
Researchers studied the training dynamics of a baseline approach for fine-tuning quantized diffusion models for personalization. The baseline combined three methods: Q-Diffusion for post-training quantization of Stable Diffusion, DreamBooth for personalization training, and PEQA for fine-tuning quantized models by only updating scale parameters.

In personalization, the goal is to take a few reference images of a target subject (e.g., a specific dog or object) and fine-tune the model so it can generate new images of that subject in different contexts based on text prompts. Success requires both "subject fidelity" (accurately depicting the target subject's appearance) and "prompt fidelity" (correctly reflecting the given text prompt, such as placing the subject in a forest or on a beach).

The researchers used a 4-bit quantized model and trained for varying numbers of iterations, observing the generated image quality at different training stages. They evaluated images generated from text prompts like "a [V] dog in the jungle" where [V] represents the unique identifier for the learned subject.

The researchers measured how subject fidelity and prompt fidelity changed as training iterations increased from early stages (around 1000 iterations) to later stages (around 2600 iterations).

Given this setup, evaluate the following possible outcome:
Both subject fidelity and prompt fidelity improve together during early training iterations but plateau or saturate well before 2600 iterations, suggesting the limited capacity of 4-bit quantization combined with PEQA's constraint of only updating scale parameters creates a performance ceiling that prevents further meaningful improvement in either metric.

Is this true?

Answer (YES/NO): NO